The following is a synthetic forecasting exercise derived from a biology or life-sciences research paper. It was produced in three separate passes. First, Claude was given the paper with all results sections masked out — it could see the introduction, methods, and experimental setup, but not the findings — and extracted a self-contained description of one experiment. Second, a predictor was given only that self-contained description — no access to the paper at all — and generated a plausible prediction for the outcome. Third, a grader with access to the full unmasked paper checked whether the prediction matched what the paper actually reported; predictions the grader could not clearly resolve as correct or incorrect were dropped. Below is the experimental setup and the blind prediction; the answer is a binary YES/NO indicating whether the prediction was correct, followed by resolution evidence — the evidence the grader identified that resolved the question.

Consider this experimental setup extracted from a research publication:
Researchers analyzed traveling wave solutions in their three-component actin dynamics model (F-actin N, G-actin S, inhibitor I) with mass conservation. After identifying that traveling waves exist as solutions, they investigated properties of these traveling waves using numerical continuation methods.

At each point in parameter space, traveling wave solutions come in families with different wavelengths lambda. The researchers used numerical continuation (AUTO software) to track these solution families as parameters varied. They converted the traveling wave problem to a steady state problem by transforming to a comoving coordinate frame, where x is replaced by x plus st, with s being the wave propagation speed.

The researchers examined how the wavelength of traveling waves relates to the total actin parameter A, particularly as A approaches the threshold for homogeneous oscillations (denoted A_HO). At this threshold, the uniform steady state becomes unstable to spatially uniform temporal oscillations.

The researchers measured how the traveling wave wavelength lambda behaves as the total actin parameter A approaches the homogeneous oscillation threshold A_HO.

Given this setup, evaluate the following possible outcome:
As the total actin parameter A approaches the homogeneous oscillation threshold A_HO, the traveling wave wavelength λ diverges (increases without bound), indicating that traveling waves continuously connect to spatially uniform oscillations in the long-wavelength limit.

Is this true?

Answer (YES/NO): YES